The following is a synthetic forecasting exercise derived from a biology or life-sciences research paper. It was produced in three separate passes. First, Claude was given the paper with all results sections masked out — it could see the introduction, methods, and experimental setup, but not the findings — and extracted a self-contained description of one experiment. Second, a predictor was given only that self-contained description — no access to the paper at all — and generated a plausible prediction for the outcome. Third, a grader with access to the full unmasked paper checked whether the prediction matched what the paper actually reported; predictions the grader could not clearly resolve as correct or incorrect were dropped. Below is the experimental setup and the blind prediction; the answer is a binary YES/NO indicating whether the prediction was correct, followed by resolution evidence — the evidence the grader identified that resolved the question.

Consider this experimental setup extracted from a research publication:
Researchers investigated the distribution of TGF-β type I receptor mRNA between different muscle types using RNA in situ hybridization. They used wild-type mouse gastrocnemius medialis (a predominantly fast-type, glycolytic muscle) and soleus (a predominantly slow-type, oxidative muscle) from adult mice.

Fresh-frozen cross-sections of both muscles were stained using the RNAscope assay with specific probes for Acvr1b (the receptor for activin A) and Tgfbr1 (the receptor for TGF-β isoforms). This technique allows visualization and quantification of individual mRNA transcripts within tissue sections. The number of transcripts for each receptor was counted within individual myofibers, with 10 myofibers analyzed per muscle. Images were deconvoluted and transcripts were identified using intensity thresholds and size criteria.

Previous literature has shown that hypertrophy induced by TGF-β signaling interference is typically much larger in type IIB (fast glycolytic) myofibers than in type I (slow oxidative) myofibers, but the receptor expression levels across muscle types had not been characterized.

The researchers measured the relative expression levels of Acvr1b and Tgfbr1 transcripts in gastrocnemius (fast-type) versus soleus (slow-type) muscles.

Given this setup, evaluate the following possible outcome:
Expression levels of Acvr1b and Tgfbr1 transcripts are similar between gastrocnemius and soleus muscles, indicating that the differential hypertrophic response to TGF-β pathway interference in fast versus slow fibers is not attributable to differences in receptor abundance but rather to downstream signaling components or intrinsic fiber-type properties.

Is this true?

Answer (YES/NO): NO